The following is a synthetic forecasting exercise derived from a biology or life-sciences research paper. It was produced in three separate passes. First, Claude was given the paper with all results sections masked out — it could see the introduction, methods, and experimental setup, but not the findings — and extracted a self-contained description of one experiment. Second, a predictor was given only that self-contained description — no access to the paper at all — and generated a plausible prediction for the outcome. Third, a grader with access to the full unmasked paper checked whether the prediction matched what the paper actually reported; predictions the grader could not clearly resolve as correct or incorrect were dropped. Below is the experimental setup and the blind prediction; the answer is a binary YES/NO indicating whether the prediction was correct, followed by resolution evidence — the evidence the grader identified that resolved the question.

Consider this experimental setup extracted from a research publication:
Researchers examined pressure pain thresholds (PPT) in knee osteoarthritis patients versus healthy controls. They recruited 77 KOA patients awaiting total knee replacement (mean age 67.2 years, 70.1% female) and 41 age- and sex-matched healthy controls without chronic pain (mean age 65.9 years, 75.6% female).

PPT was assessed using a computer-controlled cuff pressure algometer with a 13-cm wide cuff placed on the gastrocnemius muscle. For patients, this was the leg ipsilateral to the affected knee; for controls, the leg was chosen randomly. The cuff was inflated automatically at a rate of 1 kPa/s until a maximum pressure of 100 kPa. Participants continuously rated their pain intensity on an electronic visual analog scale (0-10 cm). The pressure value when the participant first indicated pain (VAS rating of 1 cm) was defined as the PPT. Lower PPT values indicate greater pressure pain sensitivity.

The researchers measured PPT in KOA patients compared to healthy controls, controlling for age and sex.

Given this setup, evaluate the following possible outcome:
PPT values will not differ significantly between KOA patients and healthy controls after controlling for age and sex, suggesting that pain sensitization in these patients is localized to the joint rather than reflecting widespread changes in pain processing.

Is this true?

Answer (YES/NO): YES